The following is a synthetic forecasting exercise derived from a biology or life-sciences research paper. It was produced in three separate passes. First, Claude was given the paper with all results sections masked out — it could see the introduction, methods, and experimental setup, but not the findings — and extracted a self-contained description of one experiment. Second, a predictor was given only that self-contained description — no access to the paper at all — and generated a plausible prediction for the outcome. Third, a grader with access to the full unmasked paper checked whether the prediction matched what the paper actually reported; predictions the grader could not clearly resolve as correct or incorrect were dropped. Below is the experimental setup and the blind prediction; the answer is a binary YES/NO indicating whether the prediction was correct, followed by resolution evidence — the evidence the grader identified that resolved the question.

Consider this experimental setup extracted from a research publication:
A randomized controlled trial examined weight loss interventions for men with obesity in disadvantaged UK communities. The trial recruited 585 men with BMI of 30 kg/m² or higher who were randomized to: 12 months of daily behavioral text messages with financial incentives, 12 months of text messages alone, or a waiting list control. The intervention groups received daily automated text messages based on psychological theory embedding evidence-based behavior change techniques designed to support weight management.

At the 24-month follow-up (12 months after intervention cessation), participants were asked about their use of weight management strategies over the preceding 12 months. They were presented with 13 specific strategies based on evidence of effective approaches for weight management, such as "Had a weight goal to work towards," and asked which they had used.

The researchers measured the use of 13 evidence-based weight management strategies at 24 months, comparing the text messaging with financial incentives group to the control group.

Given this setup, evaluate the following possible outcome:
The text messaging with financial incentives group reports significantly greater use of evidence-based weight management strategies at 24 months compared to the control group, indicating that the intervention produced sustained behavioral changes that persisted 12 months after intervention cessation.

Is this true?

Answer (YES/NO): NO